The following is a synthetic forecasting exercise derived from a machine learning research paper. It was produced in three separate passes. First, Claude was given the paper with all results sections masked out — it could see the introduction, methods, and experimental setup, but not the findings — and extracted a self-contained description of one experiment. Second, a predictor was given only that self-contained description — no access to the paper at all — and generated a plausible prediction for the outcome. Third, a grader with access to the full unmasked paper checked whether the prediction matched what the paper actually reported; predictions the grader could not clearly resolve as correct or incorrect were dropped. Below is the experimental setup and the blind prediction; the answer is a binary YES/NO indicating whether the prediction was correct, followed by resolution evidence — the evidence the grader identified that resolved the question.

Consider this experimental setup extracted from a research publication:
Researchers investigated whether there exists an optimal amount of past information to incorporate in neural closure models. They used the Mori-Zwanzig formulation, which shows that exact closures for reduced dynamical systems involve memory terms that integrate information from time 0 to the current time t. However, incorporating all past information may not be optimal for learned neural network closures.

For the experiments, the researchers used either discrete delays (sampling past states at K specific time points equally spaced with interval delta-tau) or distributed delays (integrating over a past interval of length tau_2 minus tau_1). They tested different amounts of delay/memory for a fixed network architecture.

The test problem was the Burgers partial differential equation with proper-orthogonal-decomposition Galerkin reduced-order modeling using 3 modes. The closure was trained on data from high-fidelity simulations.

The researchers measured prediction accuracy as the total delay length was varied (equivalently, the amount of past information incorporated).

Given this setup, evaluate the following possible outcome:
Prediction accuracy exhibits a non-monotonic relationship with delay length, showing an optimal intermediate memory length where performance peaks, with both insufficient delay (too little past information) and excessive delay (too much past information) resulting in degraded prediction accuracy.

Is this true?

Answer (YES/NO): YES